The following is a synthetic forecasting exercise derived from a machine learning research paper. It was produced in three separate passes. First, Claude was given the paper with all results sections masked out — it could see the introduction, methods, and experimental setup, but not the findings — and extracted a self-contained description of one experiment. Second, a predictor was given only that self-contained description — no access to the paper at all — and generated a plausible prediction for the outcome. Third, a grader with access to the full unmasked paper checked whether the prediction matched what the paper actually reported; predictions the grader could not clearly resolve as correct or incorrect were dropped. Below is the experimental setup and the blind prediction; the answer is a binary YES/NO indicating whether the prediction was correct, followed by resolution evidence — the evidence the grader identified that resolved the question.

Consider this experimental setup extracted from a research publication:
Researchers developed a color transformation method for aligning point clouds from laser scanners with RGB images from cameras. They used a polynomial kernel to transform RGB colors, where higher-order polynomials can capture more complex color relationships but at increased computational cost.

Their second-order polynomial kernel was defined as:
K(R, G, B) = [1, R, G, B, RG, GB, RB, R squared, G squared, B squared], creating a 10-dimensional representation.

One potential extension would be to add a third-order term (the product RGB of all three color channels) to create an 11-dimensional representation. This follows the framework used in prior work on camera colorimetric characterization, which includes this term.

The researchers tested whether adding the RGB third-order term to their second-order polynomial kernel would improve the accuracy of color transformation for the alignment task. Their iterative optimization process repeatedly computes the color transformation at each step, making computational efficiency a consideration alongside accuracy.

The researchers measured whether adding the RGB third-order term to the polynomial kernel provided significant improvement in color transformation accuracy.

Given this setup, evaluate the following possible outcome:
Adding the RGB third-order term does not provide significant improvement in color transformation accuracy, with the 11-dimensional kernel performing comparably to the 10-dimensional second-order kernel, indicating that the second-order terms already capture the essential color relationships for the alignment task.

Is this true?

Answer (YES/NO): YES